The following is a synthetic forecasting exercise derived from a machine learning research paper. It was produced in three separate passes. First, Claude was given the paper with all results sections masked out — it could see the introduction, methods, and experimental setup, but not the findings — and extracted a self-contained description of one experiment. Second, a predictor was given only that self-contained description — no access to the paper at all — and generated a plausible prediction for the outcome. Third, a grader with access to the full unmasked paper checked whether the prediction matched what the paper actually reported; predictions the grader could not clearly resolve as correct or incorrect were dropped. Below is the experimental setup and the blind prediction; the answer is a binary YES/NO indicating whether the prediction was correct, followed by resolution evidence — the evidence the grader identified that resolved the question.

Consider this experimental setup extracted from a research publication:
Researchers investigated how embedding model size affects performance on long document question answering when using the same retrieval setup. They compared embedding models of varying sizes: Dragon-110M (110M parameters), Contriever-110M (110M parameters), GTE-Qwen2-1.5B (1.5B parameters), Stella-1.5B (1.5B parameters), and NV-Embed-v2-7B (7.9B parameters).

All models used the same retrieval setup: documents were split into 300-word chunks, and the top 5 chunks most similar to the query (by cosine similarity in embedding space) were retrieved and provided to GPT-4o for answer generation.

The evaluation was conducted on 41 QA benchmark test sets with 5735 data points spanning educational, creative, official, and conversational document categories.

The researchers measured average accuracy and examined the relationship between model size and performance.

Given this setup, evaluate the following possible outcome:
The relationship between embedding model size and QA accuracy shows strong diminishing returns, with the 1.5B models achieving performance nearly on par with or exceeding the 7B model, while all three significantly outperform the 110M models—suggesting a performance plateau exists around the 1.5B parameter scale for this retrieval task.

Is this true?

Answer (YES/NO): NO